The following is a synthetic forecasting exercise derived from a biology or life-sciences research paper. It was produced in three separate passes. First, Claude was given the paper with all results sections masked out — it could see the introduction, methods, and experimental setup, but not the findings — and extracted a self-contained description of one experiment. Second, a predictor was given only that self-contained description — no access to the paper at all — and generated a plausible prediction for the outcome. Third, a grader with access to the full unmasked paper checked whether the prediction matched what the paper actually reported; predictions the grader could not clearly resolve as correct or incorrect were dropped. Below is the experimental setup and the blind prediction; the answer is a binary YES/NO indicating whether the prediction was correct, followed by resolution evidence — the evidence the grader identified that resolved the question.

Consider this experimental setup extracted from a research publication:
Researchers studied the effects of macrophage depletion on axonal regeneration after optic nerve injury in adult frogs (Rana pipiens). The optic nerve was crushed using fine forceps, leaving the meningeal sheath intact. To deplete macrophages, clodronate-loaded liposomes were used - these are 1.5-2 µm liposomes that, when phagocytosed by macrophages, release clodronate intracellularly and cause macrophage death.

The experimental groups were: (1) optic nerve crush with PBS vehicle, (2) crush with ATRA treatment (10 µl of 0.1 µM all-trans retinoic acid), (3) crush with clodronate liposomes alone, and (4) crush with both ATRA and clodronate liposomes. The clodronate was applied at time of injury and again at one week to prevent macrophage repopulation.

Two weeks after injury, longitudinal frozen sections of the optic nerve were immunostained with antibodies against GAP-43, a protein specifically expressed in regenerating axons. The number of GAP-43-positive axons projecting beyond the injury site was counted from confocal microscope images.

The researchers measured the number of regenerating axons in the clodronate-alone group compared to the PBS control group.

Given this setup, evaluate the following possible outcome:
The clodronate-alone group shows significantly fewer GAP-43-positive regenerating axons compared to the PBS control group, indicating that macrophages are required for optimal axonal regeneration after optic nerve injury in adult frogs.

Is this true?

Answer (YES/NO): YES